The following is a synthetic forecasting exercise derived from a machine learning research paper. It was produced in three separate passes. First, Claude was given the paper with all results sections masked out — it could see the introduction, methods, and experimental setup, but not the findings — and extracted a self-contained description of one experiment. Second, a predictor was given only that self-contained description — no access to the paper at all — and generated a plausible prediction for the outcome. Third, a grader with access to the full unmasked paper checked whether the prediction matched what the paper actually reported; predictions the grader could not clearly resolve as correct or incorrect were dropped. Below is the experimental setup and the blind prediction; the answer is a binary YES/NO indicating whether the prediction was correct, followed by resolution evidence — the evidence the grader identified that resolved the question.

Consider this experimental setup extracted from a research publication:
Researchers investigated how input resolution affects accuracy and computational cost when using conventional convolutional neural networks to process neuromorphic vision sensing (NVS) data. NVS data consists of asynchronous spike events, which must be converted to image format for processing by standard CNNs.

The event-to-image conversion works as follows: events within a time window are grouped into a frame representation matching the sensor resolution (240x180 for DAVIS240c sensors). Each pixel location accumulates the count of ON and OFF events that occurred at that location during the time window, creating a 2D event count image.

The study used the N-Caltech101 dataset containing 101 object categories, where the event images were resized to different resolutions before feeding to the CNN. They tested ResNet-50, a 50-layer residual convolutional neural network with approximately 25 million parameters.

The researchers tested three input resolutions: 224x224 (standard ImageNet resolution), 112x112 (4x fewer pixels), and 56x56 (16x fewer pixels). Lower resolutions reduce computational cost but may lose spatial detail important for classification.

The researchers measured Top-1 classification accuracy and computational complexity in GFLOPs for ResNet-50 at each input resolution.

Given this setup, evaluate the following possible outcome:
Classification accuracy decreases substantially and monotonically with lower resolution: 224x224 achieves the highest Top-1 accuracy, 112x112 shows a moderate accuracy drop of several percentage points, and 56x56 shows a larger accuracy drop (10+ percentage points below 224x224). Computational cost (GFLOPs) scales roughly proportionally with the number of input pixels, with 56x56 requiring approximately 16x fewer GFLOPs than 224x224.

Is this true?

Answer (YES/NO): YES